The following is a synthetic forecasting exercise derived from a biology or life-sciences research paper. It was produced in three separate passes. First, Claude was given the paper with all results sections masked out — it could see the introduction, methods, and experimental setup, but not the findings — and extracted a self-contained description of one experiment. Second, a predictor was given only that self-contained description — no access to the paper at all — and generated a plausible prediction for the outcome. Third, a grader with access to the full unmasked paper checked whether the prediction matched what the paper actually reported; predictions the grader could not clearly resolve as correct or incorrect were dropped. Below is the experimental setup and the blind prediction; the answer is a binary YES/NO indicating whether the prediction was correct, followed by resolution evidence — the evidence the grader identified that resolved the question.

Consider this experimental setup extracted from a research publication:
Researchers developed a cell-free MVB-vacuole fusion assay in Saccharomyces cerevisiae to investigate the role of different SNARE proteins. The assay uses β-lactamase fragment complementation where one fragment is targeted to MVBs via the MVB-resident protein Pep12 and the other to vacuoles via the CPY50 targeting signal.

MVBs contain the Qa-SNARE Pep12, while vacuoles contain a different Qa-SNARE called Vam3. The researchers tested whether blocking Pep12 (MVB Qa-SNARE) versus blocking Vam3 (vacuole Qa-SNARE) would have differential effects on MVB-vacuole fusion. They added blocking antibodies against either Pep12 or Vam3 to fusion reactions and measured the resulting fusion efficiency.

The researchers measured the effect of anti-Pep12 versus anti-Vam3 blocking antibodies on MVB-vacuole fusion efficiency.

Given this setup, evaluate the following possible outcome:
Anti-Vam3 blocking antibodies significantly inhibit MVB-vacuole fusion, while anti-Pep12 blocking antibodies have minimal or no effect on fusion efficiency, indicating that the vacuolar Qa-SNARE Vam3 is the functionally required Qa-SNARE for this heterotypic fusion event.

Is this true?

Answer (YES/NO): NO